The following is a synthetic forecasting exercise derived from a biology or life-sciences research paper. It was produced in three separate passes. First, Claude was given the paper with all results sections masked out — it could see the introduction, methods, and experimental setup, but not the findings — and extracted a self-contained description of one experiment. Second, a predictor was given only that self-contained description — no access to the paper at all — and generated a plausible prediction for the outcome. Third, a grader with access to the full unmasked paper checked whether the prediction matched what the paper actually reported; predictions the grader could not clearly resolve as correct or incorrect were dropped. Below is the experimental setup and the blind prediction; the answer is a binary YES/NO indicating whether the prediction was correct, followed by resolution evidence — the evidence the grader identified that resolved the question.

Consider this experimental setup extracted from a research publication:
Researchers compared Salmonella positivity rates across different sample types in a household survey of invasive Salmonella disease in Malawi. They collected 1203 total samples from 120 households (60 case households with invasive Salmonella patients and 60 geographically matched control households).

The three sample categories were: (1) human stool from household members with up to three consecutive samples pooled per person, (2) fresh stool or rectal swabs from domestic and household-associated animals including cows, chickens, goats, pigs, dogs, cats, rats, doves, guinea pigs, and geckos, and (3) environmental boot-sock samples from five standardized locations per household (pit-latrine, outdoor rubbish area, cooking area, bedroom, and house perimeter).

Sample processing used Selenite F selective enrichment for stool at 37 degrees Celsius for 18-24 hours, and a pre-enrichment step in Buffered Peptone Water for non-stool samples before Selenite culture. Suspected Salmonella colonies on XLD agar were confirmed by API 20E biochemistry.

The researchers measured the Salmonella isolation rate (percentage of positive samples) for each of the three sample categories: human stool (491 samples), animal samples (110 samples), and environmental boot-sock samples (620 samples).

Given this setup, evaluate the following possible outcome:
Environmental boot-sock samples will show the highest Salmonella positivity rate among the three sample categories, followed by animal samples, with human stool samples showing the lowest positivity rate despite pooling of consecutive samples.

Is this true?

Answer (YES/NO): YES